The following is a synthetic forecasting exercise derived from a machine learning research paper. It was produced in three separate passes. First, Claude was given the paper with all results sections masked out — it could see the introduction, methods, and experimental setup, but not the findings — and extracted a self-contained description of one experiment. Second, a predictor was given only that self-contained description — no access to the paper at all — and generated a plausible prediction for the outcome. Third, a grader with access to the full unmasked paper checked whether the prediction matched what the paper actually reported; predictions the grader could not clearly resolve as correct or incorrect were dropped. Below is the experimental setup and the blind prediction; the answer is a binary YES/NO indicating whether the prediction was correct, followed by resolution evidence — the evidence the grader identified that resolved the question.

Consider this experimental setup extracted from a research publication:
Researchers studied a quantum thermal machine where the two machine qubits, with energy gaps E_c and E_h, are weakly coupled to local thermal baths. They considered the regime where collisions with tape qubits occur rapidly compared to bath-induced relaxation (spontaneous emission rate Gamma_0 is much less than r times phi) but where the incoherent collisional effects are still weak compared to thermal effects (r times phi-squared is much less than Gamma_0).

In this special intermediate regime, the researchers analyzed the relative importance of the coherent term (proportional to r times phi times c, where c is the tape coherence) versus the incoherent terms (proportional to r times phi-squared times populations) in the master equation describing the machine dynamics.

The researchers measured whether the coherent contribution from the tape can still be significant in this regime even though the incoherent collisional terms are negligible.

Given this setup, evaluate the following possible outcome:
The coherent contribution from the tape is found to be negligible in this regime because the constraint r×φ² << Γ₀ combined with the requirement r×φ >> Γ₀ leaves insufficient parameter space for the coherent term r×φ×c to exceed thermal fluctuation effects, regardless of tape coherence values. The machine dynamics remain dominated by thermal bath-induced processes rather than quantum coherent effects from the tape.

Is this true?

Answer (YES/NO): NO